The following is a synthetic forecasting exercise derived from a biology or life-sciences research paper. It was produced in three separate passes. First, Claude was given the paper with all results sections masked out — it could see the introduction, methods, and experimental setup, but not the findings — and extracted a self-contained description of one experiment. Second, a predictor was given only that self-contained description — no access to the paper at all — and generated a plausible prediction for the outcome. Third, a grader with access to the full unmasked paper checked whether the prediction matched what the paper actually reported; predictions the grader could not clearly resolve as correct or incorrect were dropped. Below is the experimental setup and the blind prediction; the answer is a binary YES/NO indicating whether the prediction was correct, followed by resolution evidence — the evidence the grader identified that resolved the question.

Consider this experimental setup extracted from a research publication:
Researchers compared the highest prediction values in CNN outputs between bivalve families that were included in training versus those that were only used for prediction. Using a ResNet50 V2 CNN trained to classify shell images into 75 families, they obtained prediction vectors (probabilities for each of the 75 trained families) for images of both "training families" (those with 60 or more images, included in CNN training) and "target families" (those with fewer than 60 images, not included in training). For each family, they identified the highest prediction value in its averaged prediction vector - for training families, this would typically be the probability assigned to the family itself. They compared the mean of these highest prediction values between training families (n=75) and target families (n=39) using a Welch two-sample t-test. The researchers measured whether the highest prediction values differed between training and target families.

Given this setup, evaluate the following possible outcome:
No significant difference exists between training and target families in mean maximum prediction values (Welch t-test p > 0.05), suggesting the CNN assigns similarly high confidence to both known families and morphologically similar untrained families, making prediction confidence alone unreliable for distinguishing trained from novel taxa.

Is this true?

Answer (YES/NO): NO